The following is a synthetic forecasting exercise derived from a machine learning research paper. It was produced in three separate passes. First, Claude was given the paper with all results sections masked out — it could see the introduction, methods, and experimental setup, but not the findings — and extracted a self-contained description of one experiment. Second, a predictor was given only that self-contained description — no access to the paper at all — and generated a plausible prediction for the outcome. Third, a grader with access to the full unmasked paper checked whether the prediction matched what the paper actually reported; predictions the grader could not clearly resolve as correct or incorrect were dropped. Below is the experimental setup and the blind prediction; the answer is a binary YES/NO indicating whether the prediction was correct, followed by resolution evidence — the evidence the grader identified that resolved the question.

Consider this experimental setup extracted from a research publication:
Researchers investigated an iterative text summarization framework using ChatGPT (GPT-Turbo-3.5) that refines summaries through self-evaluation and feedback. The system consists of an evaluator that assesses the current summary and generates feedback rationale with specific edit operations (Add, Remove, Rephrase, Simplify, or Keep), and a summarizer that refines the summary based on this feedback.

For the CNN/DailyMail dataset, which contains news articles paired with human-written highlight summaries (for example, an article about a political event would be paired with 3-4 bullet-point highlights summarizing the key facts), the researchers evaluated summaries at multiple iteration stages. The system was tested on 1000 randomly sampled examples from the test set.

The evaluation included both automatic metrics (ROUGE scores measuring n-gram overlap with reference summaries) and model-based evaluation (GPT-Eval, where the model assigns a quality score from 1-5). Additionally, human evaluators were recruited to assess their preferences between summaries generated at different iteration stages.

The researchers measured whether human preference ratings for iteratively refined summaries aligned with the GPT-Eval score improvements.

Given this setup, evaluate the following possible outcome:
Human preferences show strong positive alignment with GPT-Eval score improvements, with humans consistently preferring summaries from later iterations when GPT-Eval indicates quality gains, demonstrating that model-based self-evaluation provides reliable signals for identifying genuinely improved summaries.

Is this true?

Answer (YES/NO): NO